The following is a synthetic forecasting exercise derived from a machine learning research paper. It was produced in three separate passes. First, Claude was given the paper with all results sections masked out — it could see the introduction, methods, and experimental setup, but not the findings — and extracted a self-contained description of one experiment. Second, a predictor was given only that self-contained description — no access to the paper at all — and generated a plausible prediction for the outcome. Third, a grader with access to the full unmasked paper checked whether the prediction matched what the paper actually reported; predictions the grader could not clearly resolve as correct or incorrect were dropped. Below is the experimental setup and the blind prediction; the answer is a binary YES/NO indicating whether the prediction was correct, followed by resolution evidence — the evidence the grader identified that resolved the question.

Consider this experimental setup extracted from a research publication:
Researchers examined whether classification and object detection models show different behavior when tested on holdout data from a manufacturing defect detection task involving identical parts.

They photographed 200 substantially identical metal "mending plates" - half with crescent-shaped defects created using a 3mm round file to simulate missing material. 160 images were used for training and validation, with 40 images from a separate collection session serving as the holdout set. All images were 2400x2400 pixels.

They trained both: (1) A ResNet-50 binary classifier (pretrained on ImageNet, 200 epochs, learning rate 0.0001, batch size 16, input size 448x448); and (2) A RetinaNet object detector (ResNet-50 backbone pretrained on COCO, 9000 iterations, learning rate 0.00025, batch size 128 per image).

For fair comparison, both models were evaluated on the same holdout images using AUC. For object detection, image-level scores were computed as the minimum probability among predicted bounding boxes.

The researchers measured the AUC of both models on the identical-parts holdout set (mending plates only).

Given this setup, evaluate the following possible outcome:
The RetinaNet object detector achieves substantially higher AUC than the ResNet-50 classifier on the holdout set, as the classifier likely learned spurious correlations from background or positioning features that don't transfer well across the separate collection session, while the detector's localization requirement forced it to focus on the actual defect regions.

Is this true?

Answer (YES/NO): YES